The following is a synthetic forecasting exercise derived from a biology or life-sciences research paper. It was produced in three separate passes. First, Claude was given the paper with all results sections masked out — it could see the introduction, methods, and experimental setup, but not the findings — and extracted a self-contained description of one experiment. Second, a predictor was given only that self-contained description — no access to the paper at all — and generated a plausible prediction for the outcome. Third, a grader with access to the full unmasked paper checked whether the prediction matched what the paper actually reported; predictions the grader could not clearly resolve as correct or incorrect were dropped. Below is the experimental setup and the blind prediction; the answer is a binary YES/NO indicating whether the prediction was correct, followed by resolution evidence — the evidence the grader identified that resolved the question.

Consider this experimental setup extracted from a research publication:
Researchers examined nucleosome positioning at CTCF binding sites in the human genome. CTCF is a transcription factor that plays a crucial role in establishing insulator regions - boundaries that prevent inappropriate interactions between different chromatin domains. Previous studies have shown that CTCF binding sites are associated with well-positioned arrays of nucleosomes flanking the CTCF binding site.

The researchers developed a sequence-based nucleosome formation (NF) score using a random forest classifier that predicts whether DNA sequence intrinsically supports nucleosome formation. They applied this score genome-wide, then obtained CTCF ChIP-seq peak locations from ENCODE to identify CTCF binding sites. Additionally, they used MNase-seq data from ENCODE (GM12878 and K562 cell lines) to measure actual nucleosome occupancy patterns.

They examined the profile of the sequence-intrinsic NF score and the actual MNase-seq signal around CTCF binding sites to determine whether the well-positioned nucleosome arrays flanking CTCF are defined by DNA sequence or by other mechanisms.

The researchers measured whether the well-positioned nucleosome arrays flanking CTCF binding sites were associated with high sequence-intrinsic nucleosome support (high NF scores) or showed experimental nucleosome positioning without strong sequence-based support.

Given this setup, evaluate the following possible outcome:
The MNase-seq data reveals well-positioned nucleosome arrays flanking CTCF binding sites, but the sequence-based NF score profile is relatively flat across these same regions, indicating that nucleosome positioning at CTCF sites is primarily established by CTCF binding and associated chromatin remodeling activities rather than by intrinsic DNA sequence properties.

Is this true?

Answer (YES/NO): NO